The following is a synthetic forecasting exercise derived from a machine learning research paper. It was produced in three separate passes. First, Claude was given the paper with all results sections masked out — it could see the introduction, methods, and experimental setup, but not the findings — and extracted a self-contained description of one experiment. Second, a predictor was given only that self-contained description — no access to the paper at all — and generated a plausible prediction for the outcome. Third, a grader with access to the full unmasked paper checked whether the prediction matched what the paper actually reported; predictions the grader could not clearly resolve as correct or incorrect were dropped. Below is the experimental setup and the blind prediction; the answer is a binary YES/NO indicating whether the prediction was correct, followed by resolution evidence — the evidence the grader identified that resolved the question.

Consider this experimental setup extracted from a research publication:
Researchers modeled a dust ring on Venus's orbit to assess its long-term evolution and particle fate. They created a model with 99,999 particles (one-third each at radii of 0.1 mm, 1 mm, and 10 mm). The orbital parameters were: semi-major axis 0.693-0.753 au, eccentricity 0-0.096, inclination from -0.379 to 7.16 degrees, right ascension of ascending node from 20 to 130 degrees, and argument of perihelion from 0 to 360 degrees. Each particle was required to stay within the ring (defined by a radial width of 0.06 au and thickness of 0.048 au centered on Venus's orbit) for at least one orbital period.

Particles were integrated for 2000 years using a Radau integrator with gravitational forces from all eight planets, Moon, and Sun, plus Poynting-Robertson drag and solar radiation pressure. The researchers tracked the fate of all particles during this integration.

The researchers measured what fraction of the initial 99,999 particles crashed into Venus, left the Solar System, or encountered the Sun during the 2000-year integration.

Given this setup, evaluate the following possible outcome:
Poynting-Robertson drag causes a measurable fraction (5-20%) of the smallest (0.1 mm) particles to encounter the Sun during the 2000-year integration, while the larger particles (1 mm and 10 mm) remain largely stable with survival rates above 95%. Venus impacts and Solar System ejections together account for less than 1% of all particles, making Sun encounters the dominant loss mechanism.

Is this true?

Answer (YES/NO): NO